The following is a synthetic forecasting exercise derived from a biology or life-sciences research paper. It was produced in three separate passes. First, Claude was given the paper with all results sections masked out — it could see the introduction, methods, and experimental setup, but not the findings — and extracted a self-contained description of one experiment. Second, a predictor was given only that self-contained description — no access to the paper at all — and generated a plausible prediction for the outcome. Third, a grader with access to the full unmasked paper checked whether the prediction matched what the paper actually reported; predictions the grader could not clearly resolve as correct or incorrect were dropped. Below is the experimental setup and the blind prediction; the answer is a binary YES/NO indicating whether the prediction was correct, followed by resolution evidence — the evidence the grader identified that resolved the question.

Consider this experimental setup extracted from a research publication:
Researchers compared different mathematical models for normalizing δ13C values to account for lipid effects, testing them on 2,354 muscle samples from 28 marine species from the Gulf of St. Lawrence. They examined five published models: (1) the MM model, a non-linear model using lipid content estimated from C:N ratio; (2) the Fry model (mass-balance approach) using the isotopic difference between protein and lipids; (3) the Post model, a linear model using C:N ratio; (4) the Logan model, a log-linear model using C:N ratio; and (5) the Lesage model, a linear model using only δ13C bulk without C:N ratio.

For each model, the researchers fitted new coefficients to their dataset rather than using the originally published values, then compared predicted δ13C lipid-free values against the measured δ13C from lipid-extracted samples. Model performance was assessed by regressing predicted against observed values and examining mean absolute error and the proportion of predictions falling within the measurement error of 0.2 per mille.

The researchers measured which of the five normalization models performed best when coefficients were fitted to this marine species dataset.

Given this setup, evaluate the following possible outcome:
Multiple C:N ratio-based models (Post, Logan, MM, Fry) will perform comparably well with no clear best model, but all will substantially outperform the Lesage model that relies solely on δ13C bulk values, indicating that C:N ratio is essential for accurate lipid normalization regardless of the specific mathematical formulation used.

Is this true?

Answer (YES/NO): NO